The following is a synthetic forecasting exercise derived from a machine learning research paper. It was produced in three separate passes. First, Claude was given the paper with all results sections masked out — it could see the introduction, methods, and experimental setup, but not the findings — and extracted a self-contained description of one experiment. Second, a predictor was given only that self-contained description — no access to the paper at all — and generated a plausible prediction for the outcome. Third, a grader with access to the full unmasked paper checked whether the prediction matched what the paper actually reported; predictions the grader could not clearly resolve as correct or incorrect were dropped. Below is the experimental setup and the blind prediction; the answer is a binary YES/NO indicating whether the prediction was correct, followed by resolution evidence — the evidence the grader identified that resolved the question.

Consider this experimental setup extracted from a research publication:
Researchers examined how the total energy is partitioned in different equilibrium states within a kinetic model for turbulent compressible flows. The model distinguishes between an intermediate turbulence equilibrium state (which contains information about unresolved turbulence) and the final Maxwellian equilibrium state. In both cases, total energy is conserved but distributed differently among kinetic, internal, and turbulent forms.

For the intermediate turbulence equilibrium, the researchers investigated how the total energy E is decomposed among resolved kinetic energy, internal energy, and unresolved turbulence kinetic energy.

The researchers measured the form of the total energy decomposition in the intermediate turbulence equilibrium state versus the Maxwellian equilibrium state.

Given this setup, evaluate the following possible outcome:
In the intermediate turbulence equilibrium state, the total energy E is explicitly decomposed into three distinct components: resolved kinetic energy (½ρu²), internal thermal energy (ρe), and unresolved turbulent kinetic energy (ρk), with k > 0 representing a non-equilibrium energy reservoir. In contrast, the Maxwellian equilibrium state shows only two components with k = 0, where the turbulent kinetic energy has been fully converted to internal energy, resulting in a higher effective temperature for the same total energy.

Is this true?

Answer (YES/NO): NO